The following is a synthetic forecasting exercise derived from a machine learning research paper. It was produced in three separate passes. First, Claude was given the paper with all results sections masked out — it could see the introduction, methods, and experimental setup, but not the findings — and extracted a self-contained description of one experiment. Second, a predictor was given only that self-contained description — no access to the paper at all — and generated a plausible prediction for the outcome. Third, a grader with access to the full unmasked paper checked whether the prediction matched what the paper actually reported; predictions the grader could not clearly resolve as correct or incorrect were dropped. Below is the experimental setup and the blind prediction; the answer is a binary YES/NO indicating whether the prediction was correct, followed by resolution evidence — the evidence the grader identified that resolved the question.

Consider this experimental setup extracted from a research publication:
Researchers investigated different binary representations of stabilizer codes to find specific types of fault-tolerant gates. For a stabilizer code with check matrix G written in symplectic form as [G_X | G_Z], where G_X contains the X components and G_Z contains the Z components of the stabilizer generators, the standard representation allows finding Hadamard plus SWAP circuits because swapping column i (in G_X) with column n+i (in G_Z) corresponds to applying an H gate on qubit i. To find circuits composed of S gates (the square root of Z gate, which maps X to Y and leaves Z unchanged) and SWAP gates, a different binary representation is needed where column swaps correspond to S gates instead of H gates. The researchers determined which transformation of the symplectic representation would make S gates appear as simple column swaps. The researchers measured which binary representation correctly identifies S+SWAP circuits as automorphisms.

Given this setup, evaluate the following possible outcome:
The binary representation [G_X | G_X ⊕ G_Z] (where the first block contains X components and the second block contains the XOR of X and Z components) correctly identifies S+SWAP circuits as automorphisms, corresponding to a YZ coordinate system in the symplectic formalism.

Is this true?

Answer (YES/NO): NO